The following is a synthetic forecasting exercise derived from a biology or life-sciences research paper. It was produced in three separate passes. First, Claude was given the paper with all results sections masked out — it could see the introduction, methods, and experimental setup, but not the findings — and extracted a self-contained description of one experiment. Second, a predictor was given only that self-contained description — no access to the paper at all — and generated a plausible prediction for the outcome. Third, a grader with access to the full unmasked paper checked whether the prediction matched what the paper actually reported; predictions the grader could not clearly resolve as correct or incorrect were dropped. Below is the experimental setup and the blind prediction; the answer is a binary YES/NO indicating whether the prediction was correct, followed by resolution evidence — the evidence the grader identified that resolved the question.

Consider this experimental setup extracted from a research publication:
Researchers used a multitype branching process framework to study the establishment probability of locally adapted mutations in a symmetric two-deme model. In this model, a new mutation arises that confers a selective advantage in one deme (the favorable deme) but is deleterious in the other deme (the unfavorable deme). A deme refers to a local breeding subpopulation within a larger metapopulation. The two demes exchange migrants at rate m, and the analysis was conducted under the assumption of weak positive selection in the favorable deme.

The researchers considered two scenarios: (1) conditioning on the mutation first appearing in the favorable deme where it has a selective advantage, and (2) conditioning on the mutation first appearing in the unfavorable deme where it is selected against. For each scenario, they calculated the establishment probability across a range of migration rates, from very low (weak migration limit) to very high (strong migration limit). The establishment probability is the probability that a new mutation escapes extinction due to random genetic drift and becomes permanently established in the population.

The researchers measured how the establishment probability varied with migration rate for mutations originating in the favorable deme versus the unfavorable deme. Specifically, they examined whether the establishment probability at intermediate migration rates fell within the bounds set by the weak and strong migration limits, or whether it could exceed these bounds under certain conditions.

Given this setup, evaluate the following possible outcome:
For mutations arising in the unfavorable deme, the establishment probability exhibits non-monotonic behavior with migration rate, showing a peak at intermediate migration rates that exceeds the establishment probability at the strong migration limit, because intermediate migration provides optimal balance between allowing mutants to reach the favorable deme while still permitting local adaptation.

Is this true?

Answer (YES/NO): YES